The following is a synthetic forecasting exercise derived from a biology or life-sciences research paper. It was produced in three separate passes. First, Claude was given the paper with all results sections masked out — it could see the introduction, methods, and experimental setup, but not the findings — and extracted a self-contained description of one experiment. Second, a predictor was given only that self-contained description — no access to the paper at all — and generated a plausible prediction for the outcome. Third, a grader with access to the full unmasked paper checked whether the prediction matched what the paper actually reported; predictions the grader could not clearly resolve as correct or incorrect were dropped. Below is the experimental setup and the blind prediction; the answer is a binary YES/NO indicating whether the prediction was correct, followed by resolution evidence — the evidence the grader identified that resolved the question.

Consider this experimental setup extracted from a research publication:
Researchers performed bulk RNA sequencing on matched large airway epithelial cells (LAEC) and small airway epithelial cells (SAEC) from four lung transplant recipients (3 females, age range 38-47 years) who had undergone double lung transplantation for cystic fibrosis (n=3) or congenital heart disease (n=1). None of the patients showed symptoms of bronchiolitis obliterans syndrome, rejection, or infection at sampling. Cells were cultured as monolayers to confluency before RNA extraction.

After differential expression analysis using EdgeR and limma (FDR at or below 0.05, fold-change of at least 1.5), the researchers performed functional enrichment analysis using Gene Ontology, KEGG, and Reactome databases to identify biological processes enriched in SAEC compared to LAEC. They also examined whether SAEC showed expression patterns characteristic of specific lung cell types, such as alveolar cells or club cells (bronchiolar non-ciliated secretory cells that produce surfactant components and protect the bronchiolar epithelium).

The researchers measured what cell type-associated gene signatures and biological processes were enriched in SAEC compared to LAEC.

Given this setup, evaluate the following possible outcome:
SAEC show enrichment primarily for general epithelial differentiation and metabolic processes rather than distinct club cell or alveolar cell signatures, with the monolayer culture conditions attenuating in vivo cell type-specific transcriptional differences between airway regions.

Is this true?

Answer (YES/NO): NO